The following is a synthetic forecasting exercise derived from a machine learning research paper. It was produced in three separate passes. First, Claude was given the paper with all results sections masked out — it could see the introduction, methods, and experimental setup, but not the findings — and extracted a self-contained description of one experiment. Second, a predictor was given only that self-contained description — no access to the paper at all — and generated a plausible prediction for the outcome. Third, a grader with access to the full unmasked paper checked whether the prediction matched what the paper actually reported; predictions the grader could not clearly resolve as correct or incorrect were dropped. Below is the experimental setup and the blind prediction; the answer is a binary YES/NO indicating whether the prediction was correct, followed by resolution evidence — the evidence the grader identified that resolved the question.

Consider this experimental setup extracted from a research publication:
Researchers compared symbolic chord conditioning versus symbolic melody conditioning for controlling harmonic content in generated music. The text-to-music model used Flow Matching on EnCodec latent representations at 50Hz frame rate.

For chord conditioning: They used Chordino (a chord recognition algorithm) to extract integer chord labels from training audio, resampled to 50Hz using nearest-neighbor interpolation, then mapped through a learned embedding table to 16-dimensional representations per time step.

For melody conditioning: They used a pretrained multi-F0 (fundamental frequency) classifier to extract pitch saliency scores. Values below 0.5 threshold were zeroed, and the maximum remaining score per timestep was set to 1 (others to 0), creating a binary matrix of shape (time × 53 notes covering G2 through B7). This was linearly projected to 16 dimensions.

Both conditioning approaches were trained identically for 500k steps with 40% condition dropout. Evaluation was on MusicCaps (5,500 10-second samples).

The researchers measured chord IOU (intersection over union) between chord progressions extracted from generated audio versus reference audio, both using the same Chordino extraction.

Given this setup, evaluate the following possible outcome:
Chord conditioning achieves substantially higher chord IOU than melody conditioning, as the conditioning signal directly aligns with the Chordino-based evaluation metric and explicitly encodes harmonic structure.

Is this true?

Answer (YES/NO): YES